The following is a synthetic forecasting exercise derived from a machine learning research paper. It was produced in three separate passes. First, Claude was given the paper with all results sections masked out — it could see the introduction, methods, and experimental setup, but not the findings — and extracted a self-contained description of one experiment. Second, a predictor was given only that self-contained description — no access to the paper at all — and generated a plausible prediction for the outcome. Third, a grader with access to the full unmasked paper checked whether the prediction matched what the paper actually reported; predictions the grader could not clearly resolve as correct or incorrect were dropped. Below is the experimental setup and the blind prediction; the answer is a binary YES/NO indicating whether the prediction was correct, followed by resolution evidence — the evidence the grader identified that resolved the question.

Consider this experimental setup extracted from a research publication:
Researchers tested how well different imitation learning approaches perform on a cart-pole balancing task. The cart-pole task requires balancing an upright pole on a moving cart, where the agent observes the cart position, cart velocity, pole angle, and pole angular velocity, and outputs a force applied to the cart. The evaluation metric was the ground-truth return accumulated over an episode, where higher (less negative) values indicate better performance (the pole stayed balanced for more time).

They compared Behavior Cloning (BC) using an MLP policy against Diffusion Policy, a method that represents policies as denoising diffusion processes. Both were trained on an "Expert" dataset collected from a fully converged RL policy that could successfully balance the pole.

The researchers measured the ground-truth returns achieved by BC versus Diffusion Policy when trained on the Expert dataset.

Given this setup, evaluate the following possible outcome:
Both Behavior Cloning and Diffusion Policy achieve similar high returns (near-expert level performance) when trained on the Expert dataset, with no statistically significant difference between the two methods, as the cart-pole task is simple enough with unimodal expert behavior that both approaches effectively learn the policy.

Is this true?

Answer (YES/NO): NO